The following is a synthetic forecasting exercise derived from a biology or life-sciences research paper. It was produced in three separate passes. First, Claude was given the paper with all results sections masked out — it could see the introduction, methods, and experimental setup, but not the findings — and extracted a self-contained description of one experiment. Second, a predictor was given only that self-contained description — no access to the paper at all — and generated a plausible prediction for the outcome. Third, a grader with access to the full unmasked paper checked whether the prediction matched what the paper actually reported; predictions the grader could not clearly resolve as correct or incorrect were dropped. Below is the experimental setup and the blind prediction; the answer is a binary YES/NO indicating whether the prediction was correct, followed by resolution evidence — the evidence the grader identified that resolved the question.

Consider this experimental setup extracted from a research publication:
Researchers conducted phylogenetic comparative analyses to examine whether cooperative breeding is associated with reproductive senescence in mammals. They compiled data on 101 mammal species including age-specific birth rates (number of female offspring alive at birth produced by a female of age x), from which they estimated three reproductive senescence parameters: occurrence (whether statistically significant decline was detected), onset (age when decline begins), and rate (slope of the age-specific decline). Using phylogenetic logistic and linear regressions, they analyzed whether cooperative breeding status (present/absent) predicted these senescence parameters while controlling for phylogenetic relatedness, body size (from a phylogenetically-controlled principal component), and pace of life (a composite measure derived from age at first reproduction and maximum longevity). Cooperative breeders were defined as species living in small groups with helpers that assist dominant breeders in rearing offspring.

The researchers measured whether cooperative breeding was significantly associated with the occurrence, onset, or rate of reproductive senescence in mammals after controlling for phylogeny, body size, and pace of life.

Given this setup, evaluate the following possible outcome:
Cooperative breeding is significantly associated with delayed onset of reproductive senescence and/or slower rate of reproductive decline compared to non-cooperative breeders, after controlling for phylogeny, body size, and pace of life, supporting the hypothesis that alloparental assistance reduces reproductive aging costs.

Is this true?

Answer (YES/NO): NO